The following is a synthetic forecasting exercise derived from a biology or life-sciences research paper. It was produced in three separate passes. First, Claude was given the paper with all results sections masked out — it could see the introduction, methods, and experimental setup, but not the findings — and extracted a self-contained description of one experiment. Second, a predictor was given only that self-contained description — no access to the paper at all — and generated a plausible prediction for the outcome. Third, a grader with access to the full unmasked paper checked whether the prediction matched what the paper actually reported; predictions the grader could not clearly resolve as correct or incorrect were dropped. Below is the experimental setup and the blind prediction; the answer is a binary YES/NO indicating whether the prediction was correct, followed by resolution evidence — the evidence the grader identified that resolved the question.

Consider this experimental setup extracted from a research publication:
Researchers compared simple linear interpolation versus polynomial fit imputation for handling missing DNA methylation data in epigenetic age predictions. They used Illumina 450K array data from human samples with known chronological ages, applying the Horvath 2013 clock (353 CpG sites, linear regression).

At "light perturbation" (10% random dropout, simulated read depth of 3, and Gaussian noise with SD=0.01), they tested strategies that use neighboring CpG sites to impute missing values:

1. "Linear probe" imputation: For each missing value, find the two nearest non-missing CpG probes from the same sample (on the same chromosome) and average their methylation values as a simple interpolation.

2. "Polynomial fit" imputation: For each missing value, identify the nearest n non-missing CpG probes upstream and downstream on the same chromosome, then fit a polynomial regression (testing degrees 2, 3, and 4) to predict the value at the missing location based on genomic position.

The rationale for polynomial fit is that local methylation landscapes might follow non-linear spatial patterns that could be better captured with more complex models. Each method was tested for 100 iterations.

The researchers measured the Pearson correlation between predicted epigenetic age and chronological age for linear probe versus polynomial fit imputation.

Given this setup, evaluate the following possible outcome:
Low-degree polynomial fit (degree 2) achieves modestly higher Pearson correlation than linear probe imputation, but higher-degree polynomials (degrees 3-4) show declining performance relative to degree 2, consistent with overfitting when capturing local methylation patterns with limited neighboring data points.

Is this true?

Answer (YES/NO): NO